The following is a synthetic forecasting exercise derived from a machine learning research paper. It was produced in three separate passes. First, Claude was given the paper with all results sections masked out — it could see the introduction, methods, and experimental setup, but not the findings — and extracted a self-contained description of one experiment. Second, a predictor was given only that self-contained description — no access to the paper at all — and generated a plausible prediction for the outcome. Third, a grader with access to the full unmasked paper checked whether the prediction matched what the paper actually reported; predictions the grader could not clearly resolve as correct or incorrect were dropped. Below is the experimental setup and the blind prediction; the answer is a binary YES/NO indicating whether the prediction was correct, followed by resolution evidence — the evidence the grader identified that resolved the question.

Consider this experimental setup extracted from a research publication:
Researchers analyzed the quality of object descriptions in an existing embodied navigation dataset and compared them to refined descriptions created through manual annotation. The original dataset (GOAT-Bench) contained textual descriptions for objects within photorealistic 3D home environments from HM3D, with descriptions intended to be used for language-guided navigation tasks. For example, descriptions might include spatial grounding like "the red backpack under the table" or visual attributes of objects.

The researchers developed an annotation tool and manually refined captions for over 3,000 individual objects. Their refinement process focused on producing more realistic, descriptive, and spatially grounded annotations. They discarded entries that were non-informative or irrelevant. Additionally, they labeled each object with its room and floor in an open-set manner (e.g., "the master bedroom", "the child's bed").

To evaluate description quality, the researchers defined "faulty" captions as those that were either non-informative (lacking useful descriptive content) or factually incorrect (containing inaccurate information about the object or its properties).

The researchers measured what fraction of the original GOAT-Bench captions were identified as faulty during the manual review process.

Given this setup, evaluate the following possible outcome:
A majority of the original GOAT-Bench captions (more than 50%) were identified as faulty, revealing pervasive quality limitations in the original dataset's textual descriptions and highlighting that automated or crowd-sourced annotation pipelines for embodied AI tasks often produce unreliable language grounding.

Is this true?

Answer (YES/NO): NO